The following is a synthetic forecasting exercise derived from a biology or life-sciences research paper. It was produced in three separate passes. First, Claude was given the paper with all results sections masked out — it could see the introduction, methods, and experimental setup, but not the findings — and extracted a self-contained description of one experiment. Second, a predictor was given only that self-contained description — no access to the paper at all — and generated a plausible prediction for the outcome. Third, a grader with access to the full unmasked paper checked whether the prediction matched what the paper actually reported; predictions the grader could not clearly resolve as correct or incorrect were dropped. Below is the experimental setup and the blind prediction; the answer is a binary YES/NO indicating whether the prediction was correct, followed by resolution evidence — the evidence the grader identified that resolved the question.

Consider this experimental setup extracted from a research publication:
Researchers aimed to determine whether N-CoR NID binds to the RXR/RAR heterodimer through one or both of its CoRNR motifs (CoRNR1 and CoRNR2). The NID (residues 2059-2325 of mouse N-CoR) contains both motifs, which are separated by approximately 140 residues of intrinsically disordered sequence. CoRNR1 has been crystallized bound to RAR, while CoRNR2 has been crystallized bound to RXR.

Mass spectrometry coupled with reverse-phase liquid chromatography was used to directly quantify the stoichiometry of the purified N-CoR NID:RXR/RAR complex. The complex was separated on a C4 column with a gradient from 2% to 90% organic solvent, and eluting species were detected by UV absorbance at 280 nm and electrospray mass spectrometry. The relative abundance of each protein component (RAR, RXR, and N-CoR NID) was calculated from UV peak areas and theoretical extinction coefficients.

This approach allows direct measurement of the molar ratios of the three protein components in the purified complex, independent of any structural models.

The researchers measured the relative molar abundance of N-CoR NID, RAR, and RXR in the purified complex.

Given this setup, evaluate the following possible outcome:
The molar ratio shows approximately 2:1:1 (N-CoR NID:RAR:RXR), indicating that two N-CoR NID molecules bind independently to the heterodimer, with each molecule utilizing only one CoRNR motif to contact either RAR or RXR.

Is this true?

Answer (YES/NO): NO